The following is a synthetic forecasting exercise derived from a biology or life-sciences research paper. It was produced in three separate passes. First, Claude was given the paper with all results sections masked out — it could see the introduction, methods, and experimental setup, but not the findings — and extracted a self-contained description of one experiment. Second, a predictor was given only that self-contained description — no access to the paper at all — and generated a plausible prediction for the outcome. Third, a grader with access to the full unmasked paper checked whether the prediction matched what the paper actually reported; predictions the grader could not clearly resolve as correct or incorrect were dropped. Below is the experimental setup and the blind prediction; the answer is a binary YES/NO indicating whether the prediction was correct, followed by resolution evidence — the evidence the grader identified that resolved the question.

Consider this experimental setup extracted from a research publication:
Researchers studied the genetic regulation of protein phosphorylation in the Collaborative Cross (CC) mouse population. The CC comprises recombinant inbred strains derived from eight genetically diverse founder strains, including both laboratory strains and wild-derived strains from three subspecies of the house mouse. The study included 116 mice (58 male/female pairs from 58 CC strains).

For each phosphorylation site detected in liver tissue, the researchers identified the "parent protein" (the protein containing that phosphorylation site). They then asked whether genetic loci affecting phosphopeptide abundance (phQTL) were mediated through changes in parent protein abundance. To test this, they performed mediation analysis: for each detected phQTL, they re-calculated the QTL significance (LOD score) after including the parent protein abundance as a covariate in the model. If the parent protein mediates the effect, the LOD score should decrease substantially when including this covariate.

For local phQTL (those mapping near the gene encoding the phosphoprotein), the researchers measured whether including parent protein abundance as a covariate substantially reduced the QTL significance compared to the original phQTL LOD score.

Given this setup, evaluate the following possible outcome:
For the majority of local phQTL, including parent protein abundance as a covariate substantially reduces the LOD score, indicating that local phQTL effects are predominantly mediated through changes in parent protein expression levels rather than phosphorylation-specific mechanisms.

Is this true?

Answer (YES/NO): YES